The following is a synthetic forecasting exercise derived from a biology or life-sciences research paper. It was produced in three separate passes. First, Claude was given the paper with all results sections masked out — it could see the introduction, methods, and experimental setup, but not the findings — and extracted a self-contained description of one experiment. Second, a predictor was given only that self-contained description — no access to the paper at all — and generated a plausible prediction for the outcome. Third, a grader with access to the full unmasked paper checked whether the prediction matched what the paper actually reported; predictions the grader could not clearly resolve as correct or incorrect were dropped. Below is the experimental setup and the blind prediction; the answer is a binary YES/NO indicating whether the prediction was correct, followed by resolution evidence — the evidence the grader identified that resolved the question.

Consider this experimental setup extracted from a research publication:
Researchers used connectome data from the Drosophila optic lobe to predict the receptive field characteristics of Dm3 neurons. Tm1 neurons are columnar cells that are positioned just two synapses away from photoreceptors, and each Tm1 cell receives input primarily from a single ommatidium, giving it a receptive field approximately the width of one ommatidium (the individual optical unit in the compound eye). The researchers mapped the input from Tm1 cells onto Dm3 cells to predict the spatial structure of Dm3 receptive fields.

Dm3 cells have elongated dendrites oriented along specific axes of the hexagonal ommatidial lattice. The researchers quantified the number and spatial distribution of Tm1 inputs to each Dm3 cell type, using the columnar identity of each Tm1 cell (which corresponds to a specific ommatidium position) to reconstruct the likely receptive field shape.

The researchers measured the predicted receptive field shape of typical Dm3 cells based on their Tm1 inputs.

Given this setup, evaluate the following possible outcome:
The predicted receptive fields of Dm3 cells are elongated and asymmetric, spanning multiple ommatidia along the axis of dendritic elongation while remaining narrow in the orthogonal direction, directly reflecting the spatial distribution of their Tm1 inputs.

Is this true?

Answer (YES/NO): YES